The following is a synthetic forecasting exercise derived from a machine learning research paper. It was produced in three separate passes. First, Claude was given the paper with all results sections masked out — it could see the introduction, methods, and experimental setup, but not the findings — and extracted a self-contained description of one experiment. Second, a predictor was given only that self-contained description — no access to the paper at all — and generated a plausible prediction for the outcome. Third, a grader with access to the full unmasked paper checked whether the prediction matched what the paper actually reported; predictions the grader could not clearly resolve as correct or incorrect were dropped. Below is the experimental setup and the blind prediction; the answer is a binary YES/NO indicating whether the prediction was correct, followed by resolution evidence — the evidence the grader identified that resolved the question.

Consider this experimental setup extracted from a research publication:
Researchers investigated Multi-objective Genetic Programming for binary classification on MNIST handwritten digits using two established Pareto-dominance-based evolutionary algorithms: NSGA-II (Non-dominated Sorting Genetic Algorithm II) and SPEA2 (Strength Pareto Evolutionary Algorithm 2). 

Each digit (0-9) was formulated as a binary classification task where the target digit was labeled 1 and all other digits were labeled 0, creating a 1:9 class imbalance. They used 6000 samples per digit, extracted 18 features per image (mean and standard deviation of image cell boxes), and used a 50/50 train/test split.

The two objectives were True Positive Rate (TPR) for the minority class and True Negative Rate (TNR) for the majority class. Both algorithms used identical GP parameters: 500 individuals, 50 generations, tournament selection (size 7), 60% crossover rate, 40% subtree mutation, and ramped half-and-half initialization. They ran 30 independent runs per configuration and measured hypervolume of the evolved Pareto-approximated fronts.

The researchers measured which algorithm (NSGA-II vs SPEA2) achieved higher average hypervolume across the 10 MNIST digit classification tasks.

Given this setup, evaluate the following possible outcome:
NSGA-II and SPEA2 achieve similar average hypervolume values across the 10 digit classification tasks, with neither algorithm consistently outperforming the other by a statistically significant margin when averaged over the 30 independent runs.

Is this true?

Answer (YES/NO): YES